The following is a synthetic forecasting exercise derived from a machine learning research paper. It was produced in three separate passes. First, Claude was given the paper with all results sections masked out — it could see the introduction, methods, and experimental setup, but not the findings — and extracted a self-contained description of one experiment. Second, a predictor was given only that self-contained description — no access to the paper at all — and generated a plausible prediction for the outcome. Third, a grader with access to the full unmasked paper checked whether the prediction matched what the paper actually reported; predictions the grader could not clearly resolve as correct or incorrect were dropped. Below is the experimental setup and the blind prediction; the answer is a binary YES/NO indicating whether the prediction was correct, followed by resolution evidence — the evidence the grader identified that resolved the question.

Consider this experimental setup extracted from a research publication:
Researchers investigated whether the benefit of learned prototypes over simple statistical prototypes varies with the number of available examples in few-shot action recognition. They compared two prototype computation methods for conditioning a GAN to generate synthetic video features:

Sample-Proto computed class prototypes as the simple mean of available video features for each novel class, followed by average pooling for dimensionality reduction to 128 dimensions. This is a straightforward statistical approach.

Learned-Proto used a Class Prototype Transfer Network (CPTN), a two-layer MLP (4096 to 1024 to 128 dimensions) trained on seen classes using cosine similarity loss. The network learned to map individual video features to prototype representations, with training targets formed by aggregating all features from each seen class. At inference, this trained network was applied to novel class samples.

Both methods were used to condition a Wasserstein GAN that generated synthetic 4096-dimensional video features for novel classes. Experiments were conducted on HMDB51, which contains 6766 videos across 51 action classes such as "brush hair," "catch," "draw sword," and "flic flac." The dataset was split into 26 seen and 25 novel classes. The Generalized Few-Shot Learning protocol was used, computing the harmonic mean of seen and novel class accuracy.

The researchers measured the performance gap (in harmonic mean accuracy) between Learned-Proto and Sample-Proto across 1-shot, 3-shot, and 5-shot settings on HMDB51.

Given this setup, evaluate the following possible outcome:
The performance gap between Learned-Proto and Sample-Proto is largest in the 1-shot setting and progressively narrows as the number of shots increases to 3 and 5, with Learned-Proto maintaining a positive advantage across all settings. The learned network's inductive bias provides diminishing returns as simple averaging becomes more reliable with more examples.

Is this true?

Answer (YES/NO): YES